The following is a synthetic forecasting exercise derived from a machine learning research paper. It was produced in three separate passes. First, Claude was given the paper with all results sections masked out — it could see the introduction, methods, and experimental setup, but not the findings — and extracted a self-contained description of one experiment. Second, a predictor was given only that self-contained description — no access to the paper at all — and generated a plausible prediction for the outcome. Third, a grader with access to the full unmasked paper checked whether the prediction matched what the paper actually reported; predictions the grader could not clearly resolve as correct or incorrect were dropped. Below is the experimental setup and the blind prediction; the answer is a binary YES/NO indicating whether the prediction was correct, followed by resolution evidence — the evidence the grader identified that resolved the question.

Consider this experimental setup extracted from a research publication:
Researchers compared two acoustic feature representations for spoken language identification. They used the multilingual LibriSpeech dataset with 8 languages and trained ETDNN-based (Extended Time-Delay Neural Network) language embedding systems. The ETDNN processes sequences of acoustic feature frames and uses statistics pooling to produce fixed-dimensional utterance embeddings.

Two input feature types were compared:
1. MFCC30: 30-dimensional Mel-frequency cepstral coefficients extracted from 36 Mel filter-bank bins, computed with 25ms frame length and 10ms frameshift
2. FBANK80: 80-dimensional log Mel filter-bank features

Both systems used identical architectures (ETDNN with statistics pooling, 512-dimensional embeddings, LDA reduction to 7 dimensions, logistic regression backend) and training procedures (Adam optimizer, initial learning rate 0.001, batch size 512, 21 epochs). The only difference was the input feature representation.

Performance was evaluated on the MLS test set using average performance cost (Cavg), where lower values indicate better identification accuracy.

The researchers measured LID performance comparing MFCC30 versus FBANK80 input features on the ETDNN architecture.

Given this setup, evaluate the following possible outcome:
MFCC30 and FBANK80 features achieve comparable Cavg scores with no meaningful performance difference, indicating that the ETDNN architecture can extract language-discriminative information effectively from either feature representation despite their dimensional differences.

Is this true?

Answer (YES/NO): YES